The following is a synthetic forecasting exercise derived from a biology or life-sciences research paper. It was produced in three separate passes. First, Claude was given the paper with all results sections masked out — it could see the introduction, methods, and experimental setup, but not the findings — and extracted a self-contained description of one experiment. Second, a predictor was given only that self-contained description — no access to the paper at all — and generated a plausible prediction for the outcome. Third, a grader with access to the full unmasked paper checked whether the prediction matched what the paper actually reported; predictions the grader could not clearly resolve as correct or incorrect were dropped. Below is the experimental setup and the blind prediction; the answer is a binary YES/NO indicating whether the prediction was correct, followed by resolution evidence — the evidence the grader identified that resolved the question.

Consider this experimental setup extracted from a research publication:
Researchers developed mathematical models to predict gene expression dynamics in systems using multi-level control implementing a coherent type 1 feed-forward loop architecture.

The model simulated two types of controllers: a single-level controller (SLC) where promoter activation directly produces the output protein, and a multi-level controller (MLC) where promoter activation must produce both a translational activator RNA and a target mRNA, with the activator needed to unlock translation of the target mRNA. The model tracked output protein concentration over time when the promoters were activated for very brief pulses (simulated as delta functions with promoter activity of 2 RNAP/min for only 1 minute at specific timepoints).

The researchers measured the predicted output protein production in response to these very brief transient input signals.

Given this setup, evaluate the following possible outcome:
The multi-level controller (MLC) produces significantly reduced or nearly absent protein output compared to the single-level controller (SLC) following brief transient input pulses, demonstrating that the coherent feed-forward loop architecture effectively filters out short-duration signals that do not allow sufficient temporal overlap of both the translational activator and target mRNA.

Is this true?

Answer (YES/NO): YES